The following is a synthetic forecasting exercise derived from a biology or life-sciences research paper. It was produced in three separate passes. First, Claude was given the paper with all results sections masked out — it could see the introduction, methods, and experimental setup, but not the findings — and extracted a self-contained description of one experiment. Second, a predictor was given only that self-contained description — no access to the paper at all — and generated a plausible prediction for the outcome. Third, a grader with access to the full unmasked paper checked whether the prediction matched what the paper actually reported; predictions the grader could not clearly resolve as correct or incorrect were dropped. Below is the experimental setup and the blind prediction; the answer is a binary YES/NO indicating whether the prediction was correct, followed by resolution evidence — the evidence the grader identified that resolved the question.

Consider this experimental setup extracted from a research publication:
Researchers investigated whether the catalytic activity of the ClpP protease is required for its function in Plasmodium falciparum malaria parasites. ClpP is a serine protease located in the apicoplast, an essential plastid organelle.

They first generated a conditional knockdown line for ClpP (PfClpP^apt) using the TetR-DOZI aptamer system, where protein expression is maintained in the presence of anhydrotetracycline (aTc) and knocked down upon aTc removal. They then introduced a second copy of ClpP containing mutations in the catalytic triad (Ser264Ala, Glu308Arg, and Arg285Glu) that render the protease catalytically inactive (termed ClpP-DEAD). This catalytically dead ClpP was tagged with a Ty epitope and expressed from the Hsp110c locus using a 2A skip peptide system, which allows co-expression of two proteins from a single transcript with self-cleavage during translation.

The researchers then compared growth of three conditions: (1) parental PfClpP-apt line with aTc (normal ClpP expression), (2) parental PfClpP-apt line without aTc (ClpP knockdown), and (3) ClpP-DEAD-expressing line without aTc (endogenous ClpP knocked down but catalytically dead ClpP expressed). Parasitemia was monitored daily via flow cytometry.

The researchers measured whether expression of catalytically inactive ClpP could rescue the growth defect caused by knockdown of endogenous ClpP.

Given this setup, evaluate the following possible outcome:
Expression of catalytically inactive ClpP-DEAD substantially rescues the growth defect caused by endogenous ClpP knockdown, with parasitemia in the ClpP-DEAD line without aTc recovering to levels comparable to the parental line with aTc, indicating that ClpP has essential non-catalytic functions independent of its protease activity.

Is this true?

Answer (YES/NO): NO